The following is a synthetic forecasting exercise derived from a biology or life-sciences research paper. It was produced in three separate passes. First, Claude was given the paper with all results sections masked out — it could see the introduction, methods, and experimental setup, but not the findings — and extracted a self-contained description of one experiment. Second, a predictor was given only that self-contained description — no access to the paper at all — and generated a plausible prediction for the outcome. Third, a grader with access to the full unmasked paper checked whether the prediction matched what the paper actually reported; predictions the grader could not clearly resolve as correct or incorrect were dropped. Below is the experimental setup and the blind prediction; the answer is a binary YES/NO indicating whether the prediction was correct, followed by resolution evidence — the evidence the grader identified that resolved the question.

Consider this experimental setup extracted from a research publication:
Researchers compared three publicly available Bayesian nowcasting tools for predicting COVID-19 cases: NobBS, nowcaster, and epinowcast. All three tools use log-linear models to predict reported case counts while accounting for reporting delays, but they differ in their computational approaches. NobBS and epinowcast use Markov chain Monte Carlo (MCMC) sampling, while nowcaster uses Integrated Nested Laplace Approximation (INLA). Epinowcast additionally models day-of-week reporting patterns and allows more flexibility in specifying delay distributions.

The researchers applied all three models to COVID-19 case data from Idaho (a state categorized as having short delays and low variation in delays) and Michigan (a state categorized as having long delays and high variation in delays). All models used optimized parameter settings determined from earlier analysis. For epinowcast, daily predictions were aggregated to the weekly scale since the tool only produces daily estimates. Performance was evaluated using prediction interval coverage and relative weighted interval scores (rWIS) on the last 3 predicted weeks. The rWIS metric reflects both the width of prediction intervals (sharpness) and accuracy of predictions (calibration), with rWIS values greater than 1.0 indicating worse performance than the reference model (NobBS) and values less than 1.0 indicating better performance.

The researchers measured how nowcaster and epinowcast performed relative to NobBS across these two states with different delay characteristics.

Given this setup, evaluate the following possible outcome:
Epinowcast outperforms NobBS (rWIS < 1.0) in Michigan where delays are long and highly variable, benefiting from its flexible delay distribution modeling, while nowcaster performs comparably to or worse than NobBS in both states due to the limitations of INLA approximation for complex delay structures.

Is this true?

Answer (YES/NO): NO